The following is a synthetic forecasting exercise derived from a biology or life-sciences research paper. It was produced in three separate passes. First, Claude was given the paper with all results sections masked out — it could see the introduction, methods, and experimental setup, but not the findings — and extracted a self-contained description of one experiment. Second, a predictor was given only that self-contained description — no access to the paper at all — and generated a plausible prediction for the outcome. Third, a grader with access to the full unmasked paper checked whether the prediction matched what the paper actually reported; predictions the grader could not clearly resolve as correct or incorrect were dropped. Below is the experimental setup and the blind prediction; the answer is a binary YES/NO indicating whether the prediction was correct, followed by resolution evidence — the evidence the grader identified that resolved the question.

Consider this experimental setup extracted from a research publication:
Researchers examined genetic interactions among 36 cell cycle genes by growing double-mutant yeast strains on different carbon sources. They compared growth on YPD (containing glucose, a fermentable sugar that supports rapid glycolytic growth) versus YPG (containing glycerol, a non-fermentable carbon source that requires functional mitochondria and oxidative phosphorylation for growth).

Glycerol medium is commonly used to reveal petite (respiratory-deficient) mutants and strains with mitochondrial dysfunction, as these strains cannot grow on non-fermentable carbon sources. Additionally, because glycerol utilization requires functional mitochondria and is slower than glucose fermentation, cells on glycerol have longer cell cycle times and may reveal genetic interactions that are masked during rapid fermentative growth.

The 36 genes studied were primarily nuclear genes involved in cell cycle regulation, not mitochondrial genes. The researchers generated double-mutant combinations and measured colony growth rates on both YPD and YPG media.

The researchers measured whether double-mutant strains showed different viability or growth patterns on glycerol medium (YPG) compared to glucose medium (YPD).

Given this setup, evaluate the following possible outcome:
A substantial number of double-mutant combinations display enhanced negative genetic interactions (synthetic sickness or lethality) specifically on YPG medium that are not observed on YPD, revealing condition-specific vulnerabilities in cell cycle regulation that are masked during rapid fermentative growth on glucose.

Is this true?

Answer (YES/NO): NO